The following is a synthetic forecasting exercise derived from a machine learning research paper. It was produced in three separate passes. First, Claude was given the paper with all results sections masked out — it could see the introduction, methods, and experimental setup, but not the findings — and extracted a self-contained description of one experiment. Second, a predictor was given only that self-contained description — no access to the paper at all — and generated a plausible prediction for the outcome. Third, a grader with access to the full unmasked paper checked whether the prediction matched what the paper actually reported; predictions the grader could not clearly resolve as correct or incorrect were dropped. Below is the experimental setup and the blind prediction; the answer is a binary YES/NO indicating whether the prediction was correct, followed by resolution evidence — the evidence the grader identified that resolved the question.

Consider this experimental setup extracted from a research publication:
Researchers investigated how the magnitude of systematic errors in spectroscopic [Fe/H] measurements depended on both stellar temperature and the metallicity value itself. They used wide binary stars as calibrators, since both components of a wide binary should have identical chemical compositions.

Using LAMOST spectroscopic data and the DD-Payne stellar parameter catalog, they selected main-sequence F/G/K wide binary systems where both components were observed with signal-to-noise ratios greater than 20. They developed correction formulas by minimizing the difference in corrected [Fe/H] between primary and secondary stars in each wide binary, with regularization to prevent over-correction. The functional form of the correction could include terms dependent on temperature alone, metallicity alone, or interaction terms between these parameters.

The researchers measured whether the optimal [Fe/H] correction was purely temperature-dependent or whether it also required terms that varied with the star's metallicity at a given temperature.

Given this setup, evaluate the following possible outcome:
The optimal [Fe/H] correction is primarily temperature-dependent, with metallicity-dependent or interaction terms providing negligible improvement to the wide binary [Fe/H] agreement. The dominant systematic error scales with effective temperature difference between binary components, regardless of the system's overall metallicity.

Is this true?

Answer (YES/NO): NO